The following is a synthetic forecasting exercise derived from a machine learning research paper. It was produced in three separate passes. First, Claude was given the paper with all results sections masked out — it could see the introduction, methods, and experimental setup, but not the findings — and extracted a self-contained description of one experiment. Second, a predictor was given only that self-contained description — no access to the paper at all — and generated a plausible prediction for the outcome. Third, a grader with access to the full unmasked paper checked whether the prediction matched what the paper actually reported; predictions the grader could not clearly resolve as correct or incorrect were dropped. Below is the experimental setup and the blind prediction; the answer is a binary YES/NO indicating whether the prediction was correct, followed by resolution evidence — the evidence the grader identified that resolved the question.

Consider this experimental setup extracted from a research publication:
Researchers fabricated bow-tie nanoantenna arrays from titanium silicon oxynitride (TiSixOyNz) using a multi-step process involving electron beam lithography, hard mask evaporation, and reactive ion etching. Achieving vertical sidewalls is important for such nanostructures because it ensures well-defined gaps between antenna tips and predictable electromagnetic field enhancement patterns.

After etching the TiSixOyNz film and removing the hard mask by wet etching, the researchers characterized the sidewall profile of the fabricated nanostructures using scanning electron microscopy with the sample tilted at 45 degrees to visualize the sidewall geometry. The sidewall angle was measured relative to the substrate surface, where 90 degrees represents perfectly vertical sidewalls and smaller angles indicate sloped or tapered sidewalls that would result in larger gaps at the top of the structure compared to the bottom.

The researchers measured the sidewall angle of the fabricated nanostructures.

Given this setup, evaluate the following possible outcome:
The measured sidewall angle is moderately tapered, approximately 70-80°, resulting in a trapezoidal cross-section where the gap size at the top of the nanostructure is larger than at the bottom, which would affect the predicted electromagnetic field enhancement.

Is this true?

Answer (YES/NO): NO